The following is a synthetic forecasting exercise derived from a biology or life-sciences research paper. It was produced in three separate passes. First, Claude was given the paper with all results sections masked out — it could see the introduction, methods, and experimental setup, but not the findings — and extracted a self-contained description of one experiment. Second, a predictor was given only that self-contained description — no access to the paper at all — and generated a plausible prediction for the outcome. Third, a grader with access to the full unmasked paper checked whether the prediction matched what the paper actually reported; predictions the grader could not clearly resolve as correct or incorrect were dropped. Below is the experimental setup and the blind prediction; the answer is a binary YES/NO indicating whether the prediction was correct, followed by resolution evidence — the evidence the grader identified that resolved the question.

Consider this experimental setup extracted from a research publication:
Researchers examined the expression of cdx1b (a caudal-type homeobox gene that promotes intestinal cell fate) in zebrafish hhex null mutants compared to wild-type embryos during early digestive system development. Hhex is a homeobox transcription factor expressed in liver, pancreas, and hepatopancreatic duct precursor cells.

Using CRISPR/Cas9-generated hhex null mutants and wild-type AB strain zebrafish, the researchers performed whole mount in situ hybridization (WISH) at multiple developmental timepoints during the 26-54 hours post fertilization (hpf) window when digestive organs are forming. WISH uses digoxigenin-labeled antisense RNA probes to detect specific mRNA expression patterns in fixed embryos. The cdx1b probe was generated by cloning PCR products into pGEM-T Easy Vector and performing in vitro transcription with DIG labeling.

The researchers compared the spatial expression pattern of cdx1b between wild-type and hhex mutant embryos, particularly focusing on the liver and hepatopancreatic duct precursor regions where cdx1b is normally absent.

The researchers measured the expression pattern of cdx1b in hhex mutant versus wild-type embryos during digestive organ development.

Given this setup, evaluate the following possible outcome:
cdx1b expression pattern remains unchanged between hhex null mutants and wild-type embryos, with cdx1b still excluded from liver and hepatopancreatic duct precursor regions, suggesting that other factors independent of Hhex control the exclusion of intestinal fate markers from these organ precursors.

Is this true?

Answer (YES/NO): NO